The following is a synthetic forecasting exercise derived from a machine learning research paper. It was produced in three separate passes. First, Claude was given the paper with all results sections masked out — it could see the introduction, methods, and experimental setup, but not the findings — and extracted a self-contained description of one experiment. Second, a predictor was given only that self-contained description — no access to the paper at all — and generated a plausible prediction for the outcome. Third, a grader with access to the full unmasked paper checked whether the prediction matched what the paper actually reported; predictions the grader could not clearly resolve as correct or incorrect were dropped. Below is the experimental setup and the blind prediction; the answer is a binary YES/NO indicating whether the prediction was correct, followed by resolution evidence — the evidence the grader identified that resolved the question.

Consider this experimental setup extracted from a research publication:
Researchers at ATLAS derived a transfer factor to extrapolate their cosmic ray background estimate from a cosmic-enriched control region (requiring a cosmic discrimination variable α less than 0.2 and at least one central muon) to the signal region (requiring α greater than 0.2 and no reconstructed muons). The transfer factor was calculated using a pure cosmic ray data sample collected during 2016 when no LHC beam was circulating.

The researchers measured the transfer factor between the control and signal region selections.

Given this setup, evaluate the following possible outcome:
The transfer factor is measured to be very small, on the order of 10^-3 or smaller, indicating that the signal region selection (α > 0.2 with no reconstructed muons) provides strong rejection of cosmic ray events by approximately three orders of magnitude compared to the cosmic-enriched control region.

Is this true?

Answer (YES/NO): NO